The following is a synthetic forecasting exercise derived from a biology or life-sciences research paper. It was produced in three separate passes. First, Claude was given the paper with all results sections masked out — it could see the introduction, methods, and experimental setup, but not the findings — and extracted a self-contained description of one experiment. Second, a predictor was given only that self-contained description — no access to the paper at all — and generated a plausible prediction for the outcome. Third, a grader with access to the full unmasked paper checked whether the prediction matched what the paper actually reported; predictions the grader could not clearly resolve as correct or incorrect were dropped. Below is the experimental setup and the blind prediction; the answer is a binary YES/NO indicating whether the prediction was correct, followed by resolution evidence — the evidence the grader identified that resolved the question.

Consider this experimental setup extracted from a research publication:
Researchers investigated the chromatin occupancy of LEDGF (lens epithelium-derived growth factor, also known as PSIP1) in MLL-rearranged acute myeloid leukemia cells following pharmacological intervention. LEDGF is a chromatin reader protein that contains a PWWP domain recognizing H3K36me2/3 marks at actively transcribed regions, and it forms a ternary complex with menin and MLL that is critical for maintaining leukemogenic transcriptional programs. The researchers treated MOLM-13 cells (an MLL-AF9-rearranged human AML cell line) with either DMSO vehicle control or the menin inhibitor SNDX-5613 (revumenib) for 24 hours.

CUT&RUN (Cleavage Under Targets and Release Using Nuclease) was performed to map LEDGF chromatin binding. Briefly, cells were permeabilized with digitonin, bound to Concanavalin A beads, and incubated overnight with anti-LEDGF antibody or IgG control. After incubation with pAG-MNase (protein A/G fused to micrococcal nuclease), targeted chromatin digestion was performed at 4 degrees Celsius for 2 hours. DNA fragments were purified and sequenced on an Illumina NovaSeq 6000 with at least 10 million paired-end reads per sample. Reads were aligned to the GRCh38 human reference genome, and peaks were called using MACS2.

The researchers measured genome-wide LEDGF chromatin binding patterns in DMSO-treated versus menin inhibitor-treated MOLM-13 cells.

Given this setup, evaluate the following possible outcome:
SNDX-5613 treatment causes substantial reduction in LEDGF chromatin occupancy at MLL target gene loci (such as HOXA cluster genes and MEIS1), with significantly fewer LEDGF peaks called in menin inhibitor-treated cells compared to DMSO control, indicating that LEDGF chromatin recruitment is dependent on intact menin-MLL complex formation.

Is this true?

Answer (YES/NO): YES